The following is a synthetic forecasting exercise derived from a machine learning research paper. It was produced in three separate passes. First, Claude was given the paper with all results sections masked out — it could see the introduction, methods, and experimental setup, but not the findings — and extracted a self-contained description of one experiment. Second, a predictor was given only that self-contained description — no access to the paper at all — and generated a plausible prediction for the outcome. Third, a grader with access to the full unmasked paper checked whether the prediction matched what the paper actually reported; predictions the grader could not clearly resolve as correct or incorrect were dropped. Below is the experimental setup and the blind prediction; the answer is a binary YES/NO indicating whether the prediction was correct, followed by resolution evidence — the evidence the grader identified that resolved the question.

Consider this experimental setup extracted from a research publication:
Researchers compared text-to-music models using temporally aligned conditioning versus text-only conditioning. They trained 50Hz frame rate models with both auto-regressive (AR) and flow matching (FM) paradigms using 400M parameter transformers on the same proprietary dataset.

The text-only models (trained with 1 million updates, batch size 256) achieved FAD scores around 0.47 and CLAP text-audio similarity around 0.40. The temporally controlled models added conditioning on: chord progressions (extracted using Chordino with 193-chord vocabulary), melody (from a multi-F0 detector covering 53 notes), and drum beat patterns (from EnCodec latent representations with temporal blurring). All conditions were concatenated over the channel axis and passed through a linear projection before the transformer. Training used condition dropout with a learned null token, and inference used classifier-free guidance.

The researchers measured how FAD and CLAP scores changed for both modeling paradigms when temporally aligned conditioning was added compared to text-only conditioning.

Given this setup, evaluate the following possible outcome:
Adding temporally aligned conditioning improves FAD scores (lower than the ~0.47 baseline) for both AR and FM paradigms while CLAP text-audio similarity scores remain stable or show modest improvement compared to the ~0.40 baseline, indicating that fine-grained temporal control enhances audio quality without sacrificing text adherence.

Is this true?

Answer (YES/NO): NO